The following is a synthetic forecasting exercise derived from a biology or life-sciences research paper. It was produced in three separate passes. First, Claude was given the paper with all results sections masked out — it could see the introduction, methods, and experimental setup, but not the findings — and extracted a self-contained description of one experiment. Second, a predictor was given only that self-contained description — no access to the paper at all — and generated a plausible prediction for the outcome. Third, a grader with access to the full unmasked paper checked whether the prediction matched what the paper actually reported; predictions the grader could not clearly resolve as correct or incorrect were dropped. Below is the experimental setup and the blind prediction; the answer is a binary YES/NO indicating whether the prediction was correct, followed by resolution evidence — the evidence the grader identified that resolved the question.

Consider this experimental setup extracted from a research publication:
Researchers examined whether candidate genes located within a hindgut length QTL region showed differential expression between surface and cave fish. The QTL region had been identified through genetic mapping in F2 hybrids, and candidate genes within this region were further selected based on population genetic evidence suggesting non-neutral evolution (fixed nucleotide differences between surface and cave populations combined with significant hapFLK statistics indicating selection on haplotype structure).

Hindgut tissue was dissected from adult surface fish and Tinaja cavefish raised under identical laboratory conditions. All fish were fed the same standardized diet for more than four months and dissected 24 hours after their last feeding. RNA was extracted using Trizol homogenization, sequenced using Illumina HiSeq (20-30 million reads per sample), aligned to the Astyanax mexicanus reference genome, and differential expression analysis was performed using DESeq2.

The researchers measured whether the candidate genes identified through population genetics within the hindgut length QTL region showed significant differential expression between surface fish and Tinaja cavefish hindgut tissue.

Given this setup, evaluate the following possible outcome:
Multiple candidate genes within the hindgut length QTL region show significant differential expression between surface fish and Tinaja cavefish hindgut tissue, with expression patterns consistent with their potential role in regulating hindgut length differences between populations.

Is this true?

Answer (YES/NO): YES